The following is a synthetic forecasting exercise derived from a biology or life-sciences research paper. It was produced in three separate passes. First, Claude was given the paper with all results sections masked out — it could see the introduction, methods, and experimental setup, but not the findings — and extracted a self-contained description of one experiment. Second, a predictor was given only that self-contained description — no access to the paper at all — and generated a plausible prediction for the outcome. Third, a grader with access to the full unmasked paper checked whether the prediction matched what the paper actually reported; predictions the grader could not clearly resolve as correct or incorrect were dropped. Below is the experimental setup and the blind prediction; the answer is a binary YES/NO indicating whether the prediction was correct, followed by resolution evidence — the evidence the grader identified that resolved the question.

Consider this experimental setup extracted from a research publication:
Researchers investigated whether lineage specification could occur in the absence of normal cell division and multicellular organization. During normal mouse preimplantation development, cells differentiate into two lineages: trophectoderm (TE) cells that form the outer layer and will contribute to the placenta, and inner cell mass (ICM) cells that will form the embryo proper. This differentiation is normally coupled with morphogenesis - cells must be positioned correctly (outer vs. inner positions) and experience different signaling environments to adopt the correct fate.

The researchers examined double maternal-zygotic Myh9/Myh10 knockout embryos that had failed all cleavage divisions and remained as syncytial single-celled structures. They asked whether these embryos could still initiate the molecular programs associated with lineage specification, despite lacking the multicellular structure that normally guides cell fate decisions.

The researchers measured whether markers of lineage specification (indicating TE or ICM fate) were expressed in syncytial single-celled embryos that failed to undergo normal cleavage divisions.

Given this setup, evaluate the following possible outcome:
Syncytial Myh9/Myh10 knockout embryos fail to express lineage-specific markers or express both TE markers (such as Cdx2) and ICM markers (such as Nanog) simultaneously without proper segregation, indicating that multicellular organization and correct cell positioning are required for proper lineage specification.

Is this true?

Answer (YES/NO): NO